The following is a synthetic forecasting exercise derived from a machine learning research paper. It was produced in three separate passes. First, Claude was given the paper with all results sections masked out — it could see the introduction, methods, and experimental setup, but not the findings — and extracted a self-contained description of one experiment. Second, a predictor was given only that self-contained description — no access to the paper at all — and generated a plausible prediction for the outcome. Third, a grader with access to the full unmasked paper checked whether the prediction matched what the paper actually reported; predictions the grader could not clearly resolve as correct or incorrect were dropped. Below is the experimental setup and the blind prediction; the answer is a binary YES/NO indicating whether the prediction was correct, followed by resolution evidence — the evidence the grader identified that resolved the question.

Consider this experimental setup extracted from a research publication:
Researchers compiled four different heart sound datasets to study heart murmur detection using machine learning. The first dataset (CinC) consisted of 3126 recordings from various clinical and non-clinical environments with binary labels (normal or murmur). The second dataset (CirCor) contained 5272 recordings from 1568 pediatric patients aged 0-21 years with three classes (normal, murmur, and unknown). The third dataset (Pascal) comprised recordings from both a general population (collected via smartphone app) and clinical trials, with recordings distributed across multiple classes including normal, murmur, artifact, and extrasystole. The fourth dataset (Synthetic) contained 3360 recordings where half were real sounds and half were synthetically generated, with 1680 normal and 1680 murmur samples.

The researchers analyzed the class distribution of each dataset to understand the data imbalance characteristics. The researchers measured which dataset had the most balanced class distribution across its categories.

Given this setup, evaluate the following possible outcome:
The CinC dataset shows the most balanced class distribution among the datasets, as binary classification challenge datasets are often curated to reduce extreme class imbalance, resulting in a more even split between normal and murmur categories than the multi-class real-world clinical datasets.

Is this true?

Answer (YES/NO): NO